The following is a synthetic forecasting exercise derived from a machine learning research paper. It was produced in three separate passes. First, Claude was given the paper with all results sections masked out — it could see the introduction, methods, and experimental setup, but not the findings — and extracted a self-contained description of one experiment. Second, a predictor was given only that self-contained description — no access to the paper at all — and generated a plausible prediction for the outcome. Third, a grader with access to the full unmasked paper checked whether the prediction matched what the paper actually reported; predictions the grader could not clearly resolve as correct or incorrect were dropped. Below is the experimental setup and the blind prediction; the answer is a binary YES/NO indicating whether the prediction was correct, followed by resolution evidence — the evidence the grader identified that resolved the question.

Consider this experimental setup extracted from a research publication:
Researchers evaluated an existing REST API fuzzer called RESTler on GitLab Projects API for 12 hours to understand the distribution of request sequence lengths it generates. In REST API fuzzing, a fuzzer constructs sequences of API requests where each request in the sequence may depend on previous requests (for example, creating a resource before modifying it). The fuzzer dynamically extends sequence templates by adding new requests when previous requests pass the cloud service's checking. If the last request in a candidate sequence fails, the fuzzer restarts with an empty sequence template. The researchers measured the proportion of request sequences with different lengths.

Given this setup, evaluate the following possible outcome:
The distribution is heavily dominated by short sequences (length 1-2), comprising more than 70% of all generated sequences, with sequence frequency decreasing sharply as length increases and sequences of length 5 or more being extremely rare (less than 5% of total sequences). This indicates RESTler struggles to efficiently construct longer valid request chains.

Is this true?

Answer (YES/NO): YES